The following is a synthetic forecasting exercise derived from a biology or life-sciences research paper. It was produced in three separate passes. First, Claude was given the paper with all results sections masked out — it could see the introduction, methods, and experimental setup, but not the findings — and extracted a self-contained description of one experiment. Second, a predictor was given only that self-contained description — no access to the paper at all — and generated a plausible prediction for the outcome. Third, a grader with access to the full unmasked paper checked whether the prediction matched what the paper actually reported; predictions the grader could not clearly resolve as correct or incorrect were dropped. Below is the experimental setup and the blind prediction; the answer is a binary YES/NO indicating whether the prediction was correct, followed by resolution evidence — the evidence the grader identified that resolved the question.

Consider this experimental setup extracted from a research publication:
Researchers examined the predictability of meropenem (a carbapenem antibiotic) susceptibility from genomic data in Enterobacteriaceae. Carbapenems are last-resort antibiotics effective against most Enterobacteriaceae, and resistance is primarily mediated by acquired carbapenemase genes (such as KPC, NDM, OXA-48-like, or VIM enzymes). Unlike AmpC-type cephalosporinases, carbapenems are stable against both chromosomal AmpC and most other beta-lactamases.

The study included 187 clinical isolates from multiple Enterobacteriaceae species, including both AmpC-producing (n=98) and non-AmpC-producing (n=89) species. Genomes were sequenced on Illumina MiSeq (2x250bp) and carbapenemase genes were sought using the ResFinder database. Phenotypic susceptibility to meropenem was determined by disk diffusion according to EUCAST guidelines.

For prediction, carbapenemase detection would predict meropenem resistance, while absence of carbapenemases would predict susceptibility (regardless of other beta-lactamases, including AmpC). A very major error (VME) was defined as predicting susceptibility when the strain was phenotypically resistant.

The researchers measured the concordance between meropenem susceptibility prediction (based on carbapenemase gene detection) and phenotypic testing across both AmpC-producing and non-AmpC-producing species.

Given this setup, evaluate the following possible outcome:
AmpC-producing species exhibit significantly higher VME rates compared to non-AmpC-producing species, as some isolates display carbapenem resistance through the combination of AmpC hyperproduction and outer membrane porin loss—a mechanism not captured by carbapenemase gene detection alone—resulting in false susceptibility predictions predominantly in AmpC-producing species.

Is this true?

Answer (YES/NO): NO